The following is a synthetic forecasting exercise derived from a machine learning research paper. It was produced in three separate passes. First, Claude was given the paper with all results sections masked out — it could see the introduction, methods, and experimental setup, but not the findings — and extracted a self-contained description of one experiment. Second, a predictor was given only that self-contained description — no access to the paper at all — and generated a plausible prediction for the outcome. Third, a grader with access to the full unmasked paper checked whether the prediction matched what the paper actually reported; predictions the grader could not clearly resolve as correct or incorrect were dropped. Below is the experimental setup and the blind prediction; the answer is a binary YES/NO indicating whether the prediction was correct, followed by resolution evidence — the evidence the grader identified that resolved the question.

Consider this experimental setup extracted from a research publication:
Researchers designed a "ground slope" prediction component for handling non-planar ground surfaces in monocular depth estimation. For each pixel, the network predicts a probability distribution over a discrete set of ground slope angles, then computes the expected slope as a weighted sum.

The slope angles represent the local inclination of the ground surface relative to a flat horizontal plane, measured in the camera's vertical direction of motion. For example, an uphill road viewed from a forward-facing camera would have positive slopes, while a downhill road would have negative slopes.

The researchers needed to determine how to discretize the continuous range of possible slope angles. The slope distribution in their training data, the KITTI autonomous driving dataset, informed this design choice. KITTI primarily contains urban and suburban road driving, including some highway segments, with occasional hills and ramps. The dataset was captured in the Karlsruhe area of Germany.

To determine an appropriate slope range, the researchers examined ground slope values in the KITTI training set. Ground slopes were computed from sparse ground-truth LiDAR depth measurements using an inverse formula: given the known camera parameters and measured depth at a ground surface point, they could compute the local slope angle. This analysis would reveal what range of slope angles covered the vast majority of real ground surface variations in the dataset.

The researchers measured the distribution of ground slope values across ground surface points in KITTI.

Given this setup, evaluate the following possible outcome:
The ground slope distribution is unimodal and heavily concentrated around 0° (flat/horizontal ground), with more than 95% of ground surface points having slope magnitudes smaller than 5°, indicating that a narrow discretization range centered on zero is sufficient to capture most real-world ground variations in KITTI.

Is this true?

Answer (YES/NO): YES